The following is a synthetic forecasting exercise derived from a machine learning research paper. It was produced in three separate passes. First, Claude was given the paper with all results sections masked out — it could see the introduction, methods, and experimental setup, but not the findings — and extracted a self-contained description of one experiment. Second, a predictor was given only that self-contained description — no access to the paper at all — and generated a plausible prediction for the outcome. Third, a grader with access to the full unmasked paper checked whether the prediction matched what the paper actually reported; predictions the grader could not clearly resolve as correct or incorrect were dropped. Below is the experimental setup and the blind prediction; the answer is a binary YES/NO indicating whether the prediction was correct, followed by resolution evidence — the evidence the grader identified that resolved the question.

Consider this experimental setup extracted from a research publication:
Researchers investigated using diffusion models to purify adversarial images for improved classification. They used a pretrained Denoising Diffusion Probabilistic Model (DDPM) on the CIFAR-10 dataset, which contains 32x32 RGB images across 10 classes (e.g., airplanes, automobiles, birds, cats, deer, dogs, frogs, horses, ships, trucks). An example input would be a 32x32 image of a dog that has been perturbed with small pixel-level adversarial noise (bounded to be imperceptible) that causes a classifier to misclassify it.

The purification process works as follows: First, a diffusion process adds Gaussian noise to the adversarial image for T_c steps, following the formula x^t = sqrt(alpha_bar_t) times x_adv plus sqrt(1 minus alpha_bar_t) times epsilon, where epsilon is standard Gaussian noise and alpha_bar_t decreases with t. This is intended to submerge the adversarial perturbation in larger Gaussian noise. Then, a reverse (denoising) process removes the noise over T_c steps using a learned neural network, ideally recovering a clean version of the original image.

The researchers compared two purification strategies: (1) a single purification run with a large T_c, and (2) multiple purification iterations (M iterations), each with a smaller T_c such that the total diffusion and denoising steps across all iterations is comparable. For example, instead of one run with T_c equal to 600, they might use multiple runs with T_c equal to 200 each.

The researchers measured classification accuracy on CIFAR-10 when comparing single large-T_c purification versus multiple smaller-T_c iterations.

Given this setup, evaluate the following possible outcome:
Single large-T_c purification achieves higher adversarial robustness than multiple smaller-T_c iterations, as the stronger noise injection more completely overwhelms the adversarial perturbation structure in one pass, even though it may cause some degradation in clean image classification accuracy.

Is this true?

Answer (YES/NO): NO